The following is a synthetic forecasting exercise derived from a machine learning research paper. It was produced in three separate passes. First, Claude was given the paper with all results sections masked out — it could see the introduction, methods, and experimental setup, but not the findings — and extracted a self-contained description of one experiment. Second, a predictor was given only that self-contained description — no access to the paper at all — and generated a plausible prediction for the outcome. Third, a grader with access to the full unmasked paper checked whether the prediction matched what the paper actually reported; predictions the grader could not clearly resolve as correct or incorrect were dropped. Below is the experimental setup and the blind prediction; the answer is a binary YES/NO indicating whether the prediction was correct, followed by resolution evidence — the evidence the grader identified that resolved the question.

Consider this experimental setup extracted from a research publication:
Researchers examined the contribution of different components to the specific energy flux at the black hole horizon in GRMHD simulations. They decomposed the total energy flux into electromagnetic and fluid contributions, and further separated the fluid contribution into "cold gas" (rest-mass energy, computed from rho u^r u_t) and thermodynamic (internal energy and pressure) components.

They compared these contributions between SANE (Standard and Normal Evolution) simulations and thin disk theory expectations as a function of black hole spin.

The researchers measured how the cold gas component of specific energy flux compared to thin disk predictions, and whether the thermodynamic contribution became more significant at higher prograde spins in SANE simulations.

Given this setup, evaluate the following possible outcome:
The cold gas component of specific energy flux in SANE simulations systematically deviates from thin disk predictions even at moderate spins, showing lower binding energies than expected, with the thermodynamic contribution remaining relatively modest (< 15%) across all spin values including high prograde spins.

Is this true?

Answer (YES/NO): NO